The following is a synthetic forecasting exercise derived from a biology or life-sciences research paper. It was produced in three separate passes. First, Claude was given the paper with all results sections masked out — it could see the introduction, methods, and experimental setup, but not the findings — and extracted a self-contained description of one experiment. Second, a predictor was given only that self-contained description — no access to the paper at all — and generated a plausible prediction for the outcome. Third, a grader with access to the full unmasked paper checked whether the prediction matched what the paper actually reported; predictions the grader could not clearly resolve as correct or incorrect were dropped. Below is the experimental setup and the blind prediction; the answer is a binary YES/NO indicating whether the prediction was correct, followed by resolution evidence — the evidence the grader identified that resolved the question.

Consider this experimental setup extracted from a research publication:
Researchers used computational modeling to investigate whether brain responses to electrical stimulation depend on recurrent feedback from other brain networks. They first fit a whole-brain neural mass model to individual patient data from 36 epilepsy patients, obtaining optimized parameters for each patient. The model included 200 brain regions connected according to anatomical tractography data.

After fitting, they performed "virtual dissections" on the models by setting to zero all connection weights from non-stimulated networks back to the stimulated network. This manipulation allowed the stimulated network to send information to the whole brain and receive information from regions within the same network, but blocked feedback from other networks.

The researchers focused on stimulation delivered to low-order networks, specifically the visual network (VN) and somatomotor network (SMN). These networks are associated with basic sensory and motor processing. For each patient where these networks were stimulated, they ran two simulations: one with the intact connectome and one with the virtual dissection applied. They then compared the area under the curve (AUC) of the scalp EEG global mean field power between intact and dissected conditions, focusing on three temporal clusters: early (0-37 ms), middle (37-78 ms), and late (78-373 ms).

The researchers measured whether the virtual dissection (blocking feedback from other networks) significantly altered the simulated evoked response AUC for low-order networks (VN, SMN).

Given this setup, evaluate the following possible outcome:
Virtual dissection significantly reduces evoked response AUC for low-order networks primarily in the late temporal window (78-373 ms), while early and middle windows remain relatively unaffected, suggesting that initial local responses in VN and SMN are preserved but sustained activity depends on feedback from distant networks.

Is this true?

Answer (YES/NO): NO